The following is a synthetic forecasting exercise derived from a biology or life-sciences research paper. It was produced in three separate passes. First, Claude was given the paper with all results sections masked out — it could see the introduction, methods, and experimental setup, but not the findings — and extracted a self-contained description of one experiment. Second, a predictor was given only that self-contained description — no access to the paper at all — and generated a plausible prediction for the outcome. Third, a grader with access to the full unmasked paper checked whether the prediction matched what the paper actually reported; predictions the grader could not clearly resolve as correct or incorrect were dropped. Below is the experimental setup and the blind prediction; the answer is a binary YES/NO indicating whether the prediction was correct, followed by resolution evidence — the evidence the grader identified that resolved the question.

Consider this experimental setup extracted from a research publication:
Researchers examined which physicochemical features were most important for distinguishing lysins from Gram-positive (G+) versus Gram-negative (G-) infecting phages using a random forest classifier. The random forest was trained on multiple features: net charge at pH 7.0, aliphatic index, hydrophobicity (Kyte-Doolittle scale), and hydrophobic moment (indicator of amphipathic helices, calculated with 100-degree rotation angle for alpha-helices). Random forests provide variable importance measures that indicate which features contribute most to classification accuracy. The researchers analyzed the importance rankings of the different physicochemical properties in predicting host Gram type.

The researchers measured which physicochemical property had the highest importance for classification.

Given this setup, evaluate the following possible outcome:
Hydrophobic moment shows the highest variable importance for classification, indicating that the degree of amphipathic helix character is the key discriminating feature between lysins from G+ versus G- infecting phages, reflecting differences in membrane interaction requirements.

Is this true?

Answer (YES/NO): NO